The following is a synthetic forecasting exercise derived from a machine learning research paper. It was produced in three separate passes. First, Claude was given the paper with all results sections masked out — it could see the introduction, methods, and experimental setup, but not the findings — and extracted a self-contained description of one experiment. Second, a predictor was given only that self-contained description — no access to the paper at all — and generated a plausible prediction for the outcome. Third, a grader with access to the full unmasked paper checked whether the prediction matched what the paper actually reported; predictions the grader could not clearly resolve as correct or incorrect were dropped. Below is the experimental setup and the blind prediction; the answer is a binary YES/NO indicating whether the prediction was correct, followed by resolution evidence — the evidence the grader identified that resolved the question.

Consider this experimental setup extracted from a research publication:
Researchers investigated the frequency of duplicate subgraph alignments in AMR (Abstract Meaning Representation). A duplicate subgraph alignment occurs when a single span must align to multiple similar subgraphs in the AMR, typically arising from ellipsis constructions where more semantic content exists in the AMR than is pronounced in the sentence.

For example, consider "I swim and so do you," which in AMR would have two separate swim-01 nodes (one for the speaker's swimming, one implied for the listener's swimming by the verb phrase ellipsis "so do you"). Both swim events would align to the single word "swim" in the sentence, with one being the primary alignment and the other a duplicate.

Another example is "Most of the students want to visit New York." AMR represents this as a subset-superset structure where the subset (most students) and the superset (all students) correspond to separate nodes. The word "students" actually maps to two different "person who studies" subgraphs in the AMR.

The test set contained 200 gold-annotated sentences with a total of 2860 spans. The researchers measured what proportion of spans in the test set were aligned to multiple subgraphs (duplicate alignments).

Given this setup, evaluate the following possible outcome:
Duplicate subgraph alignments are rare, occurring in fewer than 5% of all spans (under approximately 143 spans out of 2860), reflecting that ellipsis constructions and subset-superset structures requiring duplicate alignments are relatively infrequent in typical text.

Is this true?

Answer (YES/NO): YES